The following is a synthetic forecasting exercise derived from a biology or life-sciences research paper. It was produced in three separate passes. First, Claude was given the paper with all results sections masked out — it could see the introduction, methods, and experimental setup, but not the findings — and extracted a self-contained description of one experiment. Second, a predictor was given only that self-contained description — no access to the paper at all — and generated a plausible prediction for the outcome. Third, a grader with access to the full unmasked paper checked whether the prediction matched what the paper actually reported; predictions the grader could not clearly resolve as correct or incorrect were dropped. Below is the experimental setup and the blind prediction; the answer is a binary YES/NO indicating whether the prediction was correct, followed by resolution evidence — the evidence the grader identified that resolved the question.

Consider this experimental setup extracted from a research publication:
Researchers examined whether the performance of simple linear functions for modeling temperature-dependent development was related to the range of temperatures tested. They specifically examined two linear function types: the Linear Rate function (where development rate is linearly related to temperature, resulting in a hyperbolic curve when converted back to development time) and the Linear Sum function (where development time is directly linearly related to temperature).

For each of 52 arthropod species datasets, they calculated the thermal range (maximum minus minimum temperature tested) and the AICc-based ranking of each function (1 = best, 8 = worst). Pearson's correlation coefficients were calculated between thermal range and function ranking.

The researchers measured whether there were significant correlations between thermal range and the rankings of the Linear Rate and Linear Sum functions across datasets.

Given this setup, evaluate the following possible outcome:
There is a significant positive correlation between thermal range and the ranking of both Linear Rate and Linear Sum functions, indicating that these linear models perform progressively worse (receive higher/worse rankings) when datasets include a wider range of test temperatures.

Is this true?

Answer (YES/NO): NO